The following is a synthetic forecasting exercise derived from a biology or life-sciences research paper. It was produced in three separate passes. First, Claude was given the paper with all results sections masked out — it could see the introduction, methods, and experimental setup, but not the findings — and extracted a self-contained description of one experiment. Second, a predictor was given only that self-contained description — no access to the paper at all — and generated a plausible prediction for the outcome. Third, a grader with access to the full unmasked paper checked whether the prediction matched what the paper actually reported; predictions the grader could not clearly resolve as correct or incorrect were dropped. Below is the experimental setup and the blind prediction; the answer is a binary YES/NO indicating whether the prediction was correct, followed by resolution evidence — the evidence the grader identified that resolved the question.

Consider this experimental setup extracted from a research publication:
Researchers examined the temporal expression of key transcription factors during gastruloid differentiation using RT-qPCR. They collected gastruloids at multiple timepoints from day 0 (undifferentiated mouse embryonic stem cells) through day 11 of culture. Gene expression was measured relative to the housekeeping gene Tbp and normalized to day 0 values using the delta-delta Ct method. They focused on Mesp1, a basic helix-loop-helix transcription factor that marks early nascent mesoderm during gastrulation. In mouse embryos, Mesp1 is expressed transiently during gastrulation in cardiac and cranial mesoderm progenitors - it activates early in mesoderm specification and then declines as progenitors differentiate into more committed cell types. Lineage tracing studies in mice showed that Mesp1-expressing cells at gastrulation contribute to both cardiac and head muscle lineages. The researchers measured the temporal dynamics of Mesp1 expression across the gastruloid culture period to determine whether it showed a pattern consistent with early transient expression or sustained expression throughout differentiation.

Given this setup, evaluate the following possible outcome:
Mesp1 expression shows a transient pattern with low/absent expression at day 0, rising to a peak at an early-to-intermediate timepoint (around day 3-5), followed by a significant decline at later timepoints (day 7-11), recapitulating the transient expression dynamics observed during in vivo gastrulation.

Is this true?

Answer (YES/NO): YES